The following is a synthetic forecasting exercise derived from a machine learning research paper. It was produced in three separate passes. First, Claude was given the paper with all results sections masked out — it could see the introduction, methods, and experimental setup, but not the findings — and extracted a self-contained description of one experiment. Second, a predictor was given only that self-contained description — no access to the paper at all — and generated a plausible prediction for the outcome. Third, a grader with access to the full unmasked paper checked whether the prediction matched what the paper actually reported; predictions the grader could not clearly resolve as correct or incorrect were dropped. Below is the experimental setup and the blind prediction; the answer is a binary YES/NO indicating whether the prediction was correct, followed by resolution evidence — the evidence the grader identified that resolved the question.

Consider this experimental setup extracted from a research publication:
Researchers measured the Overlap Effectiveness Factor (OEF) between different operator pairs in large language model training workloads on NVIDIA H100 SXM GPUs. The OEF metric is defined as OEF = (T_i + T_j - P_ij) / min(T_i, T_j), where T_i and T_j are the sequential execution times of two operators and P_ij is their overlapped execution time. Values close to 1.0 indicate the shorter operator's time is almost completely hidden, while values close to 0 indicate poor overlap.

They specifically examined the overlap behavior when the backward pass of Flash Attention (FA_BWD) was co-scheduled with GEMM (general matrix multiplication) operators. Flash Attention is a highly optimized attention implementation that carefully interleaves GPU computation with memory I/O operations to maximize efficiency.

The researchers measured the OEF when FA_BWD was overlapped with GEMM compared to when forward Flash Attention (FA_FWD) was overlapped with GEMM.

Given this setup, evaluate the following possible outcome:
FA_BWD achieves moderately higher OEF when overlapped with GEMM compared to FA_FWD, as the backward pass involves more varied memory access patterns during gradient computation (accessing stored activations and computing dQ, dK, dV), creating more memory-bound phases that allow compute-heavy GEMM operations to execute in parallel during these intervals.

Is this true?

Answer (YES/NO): NO